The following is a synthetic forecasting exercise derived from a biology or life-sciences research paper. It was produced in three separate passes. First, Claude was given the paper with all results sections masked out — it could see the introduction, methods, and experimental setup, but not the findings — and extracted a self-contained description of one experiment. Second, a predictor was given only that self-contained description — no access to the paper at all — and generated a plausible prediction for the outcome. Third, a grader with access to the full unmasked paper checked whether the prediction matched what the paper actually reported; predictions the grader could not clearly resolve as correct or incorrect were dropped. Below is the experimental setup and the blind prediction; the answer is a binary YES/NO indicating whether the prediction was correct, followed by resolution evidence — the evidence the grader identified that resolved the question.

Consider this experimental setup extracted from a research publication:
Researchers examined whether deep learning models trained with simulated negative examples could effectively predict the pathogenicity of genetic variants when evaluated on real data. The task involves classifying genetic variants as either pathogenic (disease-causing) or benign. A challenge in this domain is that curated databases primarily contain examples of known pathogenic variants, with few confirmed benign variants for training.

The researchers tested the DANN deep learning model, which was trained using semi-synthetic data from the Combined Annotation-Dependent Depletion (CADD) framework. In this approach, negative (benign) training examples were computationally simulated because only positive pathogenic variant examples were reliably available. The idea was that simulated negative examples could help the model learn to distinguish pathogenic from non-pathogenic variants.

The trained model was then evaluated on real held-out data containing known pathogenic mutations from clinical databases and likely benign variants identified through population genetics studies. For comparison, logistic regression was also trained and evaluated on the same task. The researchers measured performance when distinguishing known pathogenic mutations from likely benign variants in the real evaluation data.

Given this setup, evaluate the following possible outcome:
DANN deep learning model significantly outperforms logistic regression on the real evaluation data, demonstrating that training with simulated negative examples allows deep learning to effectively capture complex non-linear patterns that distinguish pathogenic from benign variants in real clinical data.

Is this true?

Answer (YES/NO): NO